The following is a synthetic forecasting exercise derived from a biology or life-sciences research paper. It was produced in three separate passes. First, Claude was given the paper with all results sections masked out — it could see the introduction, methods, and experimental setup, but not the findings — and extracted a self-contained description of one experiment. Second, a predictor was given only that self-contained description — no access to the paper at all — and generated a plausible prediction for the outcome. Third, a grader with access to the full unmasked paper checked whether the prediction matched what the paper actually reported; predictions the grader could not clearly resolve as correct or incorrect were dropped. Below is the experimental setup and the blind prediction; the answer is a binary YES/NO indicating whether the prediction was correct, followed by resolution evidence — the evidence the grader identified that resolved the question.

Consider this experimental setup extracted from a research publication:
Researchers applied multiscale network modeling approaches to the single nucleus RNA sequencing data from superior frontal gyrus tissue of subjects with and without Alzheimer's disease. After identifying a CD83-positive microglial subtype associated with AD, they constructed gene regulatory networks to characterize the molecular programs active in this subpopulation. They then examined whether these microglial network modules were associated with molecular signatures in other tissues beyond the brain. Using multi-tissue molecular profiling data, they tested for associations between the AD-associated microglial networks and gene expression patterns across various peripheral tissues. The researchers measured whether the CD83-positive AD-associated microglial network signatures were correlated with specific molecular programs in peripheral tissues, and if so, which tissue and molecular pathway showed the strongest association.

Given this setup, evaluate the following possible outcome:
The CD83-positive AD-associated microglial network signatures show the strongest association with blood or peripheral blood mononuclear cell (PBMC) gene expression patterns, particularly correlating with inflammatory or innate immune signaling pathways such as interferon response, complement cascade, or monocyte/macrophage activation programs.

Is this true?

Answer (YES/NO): NO